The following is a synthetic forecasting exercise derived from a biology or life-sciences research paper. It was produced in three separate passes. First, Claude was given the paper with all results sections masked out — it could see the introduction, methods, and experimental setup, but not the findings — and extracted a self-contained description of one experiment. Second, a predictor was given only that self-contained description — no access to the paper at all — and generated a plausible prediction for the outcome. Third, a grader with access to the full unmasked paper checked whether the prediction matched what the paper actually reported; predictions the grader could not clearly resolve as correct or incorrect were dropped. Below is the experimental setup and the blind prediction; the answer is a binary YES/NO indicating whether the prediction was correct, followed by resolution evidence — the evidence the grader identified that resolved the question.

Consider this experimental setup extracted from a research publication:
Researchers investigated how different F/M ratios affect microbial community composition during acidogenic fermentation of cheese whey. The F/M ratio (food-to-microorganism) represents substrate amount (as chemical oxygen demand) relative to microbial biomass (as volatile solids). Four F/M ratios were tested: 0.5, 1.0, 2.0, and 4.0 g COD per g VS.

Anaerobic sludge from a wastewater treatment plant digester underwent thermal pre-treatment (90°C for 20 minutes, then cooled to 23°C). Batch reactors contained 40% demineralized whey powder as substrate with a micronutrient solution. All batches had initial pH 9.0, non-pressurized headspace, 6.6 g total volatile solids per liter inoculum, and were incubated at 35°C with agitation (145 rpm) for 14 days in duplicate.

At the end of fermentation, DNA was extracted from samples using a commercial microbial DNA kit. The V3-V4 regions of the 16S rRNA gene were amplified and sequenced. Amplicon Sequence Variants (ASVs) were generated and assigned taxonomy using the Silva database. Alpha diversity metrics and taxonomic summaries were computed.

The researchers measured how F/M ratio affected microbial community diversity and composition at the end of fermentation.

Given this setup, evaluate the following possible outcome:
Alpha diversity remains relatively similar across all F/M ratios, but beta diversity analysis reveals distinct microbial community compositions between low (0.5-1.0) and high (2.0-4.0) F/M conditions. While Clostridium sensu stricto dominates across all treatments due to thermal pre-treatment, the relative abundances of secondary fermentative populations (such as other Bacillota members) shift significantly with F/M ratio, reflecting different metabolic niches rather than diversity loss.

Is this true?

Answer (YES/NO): NO